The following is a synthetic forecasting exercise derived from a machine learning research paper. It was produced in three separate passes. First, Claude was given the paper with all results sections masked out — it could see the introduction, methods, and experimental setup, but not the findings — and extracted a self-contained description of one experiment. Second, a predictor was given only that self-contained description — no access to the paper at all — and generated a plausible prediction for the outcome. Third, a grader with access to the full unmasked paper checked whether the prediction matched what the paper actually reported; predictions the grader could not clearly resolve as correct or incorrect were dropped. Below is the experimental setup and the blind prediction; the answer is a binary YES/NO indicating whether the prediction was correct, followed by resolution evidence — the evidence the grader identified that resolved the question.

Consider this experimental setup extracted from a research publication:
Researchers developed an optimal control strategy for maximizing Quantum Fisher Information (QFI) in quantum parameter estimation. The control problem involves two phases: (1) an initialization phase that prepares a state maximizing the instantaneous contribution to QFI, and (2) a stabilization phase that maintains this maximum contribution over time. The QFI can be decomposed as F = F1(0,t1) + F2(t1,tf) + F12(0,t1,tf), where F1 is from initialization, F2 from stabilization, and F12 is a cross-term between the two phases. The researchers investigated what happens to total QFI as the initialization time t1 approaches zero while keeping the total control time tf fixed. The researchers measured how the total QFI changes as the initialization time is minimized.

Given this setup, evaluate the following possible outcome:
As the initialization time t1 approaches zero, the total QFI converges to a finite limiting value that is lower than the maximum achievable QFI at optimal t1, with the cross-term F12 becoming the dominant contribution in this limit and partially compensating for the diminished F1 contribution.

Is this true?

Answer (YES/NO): NO